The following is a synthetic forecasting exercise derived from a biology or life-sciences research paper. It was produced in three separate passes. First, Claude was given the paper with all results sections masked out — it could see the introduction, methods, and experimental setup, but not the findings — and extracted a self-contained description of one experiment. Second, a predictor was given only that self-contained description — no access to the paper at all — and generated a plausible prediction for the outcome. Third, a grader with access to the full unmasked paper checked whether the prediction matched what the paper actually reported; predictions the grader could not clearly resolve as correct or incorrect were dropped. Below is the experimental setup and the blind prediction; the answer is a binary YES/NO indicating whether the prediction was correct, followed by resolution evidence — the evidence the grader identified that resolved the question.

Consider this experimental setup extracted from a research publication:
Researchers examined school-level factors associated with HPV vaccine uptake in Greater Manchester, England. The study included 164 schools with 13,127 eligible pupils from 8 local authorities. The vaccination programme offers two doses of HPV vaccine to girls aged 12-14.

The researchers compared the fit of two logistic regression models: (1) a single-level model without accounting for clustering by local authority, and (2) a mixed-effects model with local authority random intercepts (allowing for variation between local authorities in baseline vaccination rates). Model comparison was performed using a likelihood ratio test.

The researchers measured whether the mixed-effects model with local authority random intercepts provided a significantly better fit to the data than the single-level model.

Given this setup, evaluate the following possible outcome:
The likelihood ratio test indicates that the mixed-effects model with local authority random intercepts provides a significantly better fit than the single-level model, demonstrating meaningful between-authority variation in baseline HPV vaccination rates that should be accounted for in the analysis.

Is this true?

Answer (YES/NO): YES